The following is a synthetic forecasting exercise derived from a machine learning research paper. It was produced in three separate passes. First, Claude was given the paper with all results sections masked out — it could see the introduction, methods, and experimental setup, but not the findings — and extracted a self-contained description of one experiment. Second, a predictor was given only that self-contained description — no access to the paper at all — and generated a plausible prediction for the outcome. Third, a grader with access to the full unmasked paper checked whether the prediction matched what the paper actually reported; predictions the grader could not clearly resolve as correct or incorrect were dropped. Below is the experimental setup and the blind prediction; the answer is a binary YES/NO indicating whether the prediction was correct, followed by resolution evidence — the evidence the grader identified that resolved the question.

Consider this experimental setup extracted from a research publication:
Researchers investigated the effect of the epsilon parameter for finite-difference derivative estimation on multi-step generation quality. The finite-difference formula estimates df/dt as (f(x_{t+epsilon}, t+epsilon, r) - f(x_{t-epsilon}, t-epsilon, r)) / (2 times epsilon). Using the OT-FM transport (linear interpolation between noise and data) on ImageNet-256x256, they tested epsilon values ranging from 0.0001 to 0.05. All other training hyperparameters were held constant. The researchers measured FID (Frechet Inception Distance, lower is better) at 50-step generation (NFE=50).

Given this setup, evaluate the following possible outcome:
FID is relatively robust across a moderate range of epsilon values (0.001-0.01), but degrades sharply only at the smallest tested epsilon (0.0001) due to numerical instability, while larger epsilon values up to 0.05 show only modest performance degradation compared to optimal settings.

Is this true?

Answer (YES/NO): NO